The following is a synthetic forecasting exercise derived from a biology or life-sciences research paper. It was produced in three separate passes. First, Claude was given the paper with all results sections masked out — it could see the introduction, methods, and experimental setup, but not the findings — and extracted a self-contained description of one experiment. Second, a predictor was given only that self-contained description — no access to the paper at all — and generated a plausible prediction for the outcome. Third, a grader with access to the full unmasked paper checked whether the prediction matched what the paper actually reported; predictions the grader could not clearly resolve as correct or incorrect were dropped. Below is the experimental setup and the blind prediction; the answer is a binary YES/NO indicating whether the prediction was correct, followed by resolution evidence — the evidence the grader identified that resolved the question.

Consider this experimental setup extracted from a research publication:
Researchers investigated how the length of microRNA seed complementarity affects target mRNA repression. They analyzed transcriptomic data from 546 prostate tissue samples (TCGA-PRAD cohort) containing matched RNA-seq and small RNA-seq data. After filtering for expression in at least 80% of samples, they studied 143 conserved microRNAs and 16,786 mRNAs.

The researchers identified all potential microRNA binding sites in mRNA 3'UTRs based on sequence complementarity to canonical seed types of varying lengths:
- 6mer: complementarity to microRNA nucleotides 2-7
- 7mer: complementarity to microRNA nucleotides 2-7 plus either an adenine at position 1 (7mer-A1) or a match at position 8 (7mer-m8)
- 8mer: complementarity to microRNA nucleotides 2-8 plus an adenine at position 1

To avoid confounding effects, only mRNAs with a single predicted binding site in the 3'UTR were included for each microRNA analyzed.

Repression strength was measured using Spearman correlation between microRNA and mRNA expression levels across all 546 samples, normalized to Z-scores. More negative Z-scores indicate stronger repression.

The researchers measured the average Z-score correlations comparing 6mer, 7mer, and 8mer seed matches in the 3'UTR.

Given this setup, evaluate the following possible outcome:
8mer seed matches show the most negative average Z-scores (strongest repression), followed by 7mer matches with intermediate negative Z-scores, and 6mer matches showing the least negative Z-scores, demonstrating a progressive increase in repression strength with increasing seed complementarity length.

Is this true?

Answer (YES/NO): YES